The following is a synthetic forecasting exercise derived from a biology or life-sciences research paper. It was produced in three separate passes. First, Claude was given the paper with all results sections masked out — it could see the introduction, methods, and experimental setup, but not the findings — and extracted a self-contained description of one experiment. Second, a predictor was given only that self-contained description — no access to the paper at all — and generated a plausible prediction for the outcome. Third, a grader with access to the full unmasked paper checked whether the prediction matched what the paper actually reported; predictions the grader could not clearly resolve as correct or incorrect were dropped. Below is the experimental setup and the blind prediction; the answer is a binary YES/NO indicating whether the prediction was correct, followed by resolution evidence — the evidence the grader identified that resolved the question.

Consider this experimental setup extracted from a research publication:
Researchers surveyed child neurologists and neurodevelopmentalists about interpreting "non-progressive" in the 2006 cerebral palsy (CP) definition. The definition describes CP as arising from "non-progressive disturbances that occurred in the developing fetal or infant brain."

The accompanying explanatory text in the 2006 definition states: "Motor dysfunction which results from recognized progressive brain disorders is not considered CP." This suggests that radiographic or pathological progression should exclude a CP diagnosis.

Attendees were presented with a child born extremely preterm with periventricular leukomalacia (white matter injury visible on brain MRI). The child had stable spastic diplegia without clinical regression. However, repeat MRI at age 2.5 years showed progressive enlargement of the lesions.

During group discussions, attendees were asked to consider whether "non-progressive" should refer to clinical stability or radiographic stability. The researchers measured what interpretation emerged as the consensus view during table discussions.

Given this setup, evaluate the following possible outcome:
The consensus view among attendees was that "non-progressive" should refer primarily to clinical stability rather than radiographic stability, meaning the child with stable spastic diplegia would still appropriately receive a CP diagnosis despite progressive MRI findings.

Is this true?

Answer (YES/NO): YES